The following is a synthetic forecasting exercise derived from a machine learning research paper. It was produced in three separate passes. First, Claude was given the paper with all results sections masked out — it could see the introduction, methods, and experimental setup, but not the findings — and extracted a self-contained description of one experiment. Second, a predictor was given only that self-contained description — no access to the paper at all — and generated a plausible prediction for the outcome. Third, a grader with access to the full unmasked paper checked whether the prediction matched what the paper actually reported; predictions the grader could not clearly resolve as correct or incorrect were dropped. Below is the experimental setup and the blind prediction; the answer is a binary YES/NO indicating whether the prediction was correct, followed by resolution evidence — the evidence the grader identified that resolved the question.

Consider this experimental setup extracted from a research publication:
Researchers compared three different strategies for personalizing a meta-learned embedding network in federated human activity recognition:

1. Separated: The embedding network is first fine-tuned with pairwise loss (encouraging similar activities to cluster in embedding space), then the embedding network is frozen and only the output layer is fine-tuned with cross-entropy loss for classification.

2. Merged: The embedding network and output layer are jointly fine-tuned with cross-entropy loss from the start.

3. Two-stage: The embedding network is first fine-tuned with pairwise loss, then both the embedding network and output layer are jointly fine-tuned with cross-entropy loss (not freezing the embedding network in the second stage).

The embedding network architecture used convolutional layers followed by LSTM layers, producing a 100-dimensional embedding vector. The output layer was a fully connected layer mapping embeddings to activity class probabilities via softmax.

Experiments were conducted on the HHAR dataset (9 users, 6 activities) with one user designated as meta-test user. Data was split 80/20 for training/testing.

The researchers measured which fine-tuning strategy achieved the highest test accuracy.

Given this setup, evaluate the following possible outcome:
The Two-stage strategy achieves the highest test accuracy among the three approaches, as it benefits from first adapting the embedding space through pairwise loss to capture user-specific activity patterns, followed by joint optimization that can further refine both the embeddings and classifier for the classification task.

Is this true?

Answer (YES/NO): YES